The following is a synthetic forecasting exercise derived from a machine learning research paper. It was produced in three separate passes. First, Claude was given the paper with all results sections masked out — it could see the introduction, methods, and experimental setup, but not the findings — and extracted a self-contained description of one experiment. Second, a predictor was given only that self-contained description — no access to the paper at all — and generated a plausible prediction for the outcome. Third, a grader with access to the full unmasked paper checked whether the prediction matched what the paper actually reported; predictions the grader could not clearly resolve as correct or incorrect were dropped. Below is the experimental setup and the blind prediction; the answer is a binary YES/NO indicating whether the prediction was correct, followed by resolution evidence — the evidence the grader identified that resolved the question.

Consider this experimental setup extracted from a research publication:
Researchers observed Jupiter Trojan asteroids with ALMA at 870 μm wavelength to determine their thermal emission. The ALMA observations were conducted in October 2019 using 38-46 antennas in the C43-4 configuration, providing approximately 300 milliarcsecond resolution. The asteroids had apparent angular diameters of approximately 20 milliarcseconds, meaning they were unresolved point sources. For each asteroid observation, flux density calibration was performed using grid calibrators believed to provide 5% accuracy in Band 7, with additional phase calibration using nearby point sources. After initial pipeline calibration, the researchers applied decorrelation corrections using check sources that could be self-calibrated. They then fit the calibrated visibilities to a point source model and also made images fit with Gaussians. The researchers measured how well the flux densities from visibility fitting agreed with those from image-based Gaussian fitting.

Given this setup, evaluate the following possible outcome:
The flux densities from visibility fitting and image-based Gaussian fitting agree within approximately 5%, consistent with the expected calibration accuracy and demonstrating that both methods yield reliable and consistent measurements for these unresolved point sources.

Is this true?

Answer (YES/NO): NO